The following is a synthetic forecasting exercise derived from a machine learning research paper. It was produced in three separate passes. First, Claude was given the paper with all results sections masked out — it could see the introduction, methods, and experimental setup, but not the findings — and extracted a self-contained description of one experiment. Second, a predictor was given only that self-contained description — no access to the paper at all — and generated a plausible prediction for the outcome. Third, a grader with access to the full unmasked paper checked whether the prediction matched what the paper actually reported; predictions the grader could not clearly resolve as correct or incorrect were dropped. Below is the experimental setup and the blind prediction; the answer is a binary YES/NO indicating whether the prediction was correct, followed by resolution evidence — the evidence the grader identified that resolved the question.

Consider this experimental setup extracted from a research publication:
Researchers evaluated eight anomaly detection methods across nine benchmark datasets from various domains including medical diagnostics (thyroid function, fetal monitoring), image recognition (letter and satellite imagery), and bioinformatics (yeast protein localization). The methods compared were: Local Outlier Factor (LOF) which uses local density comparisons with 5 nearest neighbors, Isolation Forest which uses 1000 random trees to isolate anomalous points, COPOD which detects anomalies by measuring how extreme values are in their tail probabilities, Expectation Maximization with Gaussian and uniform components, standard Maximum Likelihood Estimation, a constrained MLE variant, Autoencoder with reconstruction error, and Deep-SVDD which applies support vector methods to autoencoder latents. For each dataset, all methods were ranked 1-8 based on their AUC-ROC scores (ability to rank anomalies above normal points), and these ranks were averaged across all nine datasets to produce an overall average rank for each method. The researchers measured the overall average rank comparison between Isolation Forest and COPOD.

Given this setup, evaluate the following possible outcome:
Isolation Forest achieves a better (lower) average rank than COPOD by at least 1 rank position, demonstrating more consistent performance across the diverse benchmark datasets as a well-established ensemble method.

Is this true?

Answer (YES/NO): YES